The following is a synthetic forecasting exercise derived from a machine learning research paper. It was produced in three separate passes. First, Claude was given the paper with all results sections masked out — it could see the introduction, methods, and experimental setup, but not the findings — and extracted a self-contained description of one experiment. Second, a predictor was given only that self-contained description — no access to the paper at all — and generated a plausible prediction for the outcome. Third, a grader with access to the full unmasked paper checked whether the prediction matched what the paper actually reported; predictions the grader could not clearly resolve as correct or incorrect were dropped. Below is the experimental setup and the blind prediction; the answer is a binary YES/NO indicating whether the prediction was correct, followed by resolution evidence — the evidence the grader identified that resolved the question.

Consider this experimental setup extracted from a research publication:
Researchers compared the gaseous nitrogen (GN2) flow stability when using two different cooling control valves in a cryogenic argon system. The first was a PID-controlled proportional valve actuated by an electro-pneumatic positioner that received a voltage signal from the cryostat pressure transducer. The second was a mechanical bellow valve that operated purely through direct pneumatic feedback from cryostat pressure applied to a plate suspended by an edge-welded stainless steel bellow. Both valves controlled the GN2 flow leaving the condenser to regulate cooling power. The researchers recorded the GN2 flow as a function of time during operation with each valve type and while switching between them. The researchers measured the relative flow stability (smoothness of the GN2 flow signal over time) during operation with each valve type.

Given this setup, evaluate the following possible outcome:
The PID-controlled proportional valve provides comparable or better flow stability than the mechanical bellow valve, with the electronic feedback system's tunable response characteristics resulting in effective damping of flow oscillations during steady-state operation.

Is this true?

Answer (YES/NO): NO